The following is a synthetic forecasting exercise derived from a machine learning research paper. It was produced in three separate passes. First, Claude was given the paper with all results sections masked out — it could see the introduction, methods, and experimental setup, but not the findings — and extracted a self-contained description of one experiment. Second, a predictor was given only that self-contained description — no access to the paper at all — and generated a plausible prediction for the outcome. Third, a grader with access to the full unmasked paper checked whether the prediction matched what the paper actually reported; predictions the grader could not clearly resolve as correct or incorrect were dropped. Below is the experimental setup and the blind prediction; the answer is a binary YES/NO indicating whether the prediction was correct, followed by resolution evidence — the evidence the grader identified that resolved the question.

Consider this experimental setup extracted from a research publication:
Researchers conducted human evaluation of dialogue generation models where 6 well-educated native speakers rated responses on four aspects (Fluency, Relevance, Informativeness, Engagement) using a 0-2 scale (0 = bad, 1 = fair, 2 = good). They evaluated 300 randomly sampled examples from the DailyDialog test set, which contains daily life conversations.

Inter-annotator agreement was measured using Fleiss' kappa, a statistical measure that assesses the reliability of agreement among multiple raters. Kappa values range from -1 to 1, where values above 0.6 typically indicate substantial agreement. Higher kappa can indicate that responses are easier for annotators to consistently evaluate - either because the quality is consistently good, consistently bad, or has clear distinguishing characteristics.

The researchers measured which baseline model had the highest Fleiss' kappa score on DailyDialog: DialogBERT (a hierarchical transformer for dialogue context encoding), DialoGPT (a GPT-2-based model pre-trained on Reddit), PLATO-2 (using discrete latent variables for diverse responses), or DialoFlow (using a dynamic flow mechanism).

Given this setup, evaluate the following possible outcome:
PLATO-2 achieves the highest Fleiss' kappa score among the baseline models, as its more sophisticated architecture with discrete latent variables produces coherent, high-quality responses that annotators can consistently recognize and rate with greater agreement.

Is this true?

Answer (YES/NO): NO